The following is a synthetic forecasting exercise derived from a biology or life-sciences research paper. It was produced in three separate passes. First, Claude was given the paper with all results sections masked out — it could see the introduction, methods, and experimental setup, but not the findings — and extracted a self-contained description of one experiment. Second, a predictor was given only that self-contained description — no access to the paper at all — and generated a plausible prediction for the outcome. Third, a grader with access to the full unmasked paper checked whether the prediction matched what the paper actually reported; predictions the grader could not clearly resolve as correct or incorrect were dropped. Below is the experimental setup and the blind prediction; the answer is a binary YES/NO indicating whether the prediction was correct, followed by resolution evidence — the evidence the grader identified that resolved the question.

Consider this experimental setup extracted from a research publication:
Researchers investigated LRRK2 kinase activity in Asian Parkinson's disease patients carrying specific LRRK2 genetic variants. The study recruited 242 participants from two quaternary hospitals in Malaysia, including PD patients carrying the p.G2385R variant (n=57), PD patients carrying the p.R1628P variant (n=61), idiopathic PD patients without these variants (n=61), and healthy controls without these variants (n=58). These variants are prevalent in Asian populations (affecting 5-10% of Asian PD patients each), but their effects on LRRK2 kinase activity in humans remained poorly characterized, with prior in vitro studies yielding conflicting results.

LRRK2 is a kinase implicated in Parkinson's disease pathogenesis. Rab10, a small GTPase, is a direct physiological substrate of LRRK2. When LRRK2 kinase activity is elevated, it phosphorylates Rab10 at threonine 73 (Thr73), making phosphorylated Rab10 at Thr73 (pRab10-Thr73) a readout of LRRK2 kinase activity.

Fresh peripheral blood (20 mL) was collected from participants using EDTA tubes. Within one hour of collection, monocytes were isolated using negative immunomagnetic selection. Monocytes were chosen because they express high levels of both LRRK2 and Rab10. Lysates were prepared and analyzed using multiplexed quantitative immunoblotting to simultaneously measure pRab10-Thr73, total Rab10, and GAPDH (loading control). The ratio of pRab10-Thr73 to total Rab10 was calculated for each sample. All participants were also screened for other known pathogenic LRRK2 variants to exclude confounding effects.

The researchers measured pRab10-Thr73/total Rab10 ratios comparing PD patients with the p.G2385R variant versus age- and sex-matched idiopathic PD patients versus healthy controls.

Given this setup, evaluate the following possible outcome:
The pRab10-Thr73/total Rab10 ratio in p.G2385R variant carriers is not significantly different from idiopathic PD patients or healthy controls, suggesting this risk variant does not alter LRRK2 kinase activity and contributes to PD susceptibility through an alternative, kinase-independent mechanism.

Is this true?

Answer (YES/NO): NO